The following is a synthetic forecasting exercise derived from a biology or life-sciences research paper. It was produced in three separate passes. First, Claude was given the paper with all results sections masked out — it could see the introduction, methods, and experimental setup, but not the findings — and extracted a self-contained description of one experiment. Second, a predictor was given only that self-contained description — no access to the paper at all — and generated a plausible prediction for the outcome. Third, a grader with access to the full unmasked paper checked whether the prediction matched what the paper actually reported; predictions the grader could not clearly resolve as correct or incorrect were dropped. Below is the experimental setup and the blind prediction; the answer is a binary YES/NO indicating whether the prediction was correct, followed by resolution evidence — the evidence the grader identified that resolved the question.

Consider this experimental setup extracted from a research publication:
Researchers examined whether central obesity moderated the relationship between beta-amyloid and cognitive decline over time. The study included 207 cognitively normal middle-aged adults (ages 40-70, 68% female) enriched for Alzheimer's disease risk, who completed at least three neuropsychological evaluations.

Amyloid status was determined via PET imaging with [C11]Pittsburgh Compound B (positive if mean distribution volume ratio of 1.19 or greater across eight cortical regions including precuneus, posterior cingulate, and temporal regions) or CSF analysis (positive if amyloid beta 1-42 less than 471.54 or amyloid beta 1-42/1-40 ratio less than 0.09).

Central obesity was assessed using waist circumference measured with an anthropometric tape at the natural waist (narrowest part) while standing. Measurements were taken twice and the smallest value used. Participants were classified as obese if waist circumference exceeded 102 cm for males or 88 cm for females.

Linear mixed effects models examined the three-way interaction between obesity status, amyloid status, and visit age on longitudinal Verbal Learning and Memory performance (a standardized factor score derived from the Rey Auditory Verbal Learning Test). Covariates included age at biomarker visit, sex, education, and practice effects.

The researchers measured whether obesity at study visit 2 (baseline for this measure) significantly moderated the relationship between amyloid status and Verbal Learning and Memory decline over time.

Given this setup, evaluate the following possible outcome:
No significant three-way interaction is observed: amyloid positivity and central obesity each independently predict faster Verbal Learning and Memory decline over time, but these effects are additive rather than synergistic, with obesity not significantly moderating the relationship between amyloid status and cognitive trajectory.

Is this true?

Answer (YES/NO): NO